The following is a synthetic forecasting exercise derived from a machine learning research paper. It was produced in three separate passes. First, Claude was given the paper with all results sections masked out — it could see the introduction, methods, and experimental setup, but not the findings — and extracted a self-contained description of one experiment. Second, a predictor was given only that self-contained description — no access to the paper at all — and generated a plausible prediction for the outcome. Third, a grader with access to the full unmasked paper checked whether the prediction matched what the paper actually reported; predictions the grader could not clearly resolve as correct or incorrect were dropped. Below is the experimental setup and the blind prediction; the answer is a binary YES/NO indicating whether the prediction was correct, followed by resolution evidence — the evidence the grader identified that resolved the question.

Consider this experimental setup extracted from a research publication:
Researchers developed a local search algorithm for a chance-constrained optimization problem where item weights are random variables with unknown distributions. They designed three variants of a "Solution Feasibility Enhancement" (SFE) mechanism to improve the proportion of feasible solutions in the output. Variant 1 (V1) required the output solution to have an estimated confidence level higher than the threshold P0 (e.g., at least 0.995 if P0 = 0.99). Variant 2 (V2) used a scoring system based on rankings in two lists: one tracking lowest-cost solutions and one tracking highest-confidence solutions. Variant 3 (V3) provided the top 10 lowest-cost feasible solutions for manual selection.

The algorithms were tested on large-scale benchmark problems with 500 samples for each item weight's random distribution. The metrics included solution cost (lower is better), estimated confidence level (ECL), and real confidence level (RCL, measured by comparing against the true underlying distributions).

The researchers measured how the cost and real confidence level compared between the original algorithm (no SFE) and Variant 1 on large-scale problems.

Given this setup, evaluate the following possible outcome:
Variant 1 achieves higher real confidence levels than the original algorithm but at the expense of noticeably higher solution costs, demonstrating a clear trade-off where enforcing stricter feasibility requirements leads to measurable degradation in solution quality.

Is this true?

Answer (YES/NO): YES